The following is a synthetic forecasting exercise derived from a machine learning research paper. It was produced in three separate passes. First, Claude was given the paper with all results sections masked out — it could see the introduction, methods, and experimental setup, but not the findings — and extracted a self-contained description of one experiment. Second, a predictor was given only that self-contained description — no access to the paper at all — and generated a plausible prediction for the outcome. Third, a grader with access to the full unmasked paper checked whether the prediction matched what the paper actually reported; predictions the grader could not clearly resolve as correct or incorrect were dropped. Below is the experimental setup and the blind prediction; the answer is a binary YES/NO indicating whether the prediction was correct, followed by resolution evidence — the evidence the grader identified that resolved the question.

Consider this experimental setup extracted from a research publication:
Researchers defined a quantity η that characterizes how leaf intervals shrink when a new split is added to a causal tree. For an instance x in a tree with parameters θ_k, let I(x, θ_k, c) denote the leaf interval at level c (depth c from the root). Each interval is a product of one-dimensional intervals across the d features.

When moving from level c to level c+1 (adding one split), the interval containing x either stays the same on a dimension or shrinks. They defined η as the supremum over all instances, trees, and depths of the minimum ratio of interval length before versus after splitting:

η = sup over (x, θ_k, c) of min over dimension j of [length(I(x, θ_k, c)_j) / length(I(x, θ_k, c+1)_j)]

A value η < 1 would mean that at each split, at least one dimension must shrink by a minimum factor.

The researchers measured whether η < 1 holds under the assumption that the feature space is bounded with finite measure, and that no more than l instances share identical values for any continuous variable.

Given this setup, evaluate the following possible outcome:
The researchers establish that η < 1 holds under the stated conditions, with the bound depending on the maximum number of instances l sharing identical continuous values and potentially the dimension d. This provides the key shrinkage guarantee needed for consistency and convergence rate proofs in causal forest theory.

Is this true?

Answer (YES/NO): YES